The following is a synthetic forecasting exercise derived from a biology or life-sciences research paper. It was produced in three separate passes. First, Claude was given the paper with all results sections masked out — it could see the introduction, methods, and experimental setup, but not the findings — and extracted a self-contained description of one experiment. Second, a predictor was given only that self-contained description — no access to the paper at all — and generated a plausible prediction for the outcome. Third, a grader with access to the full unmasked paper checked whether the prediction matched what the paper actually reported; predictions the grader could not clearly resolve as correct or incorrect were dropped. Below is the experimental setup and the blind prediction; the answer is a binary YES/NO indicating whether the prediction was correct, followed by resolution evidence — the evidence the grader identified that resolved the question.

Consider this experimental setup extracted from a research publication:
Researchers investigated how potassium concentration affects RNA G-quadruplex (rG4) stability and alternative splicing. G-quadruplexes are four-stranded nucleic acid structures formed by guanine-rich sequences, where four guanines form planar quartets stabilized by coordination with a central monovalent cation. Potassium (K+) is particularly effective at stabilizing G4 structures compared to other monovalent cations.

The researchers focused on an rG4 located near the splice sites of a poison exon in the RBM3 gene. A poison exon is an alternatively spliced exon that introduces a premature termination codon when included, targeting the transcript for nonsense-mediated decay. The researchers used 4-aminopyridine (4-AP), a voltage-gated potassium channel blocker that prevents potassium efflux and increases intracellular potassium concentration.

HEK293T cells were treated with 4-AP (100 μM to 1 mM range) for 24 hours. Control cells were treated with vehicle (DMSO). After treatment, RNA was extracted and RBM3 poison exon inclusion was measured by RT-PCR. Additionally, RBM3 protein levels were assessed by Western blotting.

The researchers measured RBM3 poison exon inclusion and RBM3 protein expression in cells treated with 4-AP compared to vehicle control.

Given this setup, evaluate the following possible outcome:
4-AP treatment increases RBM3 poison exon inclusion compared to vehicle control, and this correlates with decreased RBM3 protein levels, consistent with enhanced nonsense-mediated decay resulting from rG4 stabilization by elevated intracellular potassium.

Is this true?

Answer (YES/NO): NO